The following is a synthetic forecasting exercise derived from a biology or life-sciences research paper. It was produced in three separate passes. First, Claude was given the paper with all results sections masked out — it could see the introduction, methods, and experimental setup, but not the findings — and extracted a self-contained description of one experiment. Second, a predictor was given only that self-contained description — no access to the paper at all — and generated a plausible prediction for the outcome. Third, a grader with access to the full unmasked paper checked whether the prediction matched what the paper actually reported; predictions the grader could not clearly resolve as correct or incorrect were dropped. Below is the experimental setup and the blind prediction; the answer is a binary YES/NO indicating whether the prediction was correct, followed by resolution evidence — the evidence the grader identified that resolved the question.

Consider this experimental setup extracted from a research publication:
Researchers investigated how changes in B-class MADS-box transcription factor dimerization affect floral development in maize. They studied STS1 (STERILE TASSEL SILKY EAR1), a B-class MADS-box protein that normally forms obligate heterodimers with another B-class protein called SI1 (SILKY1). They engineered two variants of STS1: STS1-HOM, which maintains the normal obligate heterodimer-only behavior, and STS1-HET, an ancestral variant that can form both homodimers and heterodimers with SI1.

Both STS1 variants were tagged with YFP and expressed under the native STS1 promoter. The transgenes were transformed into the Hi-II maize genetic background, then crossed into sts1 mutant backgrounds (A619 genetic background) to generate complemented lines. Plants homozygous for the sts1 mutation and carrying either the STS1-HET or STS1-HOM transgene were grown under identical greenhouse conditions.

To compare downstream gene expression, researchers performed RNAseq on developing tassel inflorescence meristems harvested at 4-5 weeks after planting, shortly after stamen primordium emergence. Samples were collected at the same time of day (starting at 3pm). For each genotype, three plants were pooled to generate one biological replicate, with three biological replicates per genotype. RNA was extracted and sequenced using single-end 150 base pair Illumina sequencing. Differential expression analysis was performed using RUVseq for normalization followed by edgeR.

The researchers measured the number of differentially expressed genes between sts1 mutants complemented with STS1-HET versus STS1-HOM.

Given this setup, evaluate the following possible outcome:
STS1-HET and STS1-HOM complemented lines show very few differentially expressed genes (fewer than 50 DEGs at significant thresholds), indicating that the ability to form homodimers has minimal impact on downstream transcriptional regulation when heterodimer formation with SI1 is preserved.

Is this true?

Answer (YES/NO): NO